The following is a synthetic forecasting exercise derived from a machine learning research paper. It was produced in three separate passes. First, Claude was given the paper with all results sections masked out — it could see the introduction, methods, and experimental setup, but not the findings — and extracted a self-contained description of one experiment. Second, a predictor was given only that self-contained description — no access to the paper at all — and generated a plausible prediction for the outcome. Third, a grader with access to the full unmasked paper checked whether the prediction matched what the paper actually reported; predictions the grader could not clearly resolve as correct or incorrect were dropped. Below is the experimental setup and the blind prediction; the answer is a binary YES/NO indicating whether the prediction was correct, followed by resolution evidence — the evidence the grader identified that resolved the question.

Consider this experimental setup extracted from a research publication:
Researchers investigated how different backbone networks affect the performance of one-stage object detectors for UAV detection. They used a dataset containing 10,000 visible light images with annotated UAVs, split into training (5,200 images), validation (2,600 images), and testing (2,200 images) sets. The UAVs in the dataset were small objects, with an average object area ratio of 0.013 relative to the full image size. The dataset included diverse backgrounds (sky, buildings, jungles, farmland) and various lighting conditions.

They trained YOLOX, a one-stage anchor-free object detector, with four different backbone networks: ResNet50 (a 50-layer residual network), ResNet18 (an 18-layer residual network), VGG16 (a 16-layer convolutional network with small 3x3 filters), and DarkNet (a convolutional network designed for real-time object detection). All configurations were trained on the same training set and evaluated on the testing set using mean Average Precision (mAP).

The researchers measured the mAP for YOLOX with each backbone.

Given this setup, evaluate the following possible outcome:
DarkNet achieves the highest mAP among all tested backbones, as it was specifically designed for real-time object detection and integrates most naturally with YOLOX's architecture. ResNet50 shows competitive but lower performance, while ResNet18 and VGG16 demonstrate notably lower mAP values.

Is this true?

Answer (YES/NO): NO